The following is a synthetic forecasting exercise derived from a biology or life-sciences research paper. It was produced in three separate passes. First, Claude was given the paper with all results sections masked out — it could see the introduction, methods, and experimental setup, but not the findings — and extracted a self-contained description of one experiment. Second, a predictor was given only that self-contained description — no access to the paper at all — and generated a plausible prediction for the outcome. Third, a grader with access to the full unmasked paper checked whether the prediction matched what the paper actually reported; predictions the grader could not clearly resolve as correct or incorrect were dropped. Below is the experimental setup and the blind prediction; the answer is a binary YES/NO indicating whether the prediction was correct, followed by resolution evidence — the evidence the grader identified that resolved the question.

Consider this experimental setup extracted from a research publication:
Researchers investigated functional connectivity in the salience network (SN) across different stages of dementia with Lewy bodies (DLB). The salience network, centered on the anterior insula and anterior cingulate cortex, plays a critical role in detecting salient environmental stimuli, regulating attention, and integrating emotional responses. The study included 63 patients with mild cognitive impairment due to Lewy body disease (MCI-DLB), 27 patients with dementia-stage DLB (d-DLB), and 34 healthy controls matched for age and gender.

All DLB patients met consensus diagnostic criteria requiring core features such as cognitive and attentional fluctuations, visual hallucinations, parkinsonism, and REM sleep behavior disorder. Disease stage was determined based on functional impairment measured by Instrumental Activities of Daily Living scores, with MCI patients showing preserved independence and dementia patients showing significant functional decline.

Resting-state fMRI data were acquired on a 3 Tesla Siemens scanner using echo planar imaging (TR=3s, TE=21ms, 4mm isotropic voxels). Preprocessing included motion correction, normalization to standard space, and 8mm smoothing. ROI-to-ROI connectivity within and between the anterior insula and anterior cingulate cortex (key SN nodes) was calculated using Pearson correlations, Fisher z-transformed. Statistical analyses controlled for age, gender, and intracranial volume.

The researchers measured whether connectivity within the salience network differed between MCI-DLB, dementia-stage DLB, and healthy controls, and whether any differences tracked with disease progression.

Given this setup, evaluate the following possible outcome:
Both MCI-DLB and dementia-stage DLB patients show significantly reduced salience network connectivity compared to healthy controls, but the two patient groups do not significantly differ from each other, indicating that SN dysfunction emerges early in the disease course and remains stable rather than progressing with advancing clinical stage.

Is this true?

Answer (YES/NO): NO